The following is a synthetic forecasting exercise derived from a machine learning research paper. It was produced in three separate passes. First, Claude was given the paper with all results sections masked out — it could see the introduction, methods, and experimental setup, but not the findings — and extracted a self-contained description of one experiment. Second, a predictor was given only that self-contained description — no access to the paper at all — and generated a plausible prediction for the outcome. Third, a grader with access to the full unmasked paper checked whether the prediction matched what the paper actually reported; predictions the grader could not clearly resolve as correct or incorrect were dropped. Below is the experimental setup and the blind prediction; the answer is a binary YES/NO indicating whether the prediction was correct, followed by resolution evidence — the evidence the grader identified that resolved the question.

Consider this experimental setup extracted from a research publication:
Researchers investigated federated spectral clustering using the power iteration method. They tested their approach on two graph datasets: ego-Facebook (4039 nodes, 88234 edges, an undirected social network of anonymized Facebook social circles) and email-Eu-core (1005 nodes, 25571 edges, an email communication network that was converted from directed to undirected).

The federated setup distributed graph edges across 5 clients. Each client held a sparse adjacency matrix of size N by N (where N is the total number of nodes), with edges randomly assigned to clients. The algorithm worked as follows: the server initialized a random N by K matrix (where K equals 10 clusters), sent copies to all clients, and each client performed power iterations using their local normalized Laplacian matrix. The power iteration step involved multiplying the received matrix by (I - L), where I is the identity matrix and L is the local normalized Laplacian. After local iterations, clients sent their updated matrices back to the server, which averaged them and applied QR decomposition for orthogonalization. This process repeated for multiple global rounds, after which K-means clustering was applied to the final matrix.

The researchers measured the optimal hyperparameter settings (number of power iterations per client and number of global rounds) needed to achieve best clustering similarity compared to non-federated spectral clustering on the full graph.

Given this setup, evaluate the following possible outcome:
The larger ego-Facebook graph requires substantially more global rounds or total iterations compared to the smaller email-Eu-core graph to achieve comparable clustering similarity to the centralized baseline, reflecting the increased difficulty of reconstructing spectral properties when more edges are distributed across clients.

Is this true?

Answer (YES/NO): YES